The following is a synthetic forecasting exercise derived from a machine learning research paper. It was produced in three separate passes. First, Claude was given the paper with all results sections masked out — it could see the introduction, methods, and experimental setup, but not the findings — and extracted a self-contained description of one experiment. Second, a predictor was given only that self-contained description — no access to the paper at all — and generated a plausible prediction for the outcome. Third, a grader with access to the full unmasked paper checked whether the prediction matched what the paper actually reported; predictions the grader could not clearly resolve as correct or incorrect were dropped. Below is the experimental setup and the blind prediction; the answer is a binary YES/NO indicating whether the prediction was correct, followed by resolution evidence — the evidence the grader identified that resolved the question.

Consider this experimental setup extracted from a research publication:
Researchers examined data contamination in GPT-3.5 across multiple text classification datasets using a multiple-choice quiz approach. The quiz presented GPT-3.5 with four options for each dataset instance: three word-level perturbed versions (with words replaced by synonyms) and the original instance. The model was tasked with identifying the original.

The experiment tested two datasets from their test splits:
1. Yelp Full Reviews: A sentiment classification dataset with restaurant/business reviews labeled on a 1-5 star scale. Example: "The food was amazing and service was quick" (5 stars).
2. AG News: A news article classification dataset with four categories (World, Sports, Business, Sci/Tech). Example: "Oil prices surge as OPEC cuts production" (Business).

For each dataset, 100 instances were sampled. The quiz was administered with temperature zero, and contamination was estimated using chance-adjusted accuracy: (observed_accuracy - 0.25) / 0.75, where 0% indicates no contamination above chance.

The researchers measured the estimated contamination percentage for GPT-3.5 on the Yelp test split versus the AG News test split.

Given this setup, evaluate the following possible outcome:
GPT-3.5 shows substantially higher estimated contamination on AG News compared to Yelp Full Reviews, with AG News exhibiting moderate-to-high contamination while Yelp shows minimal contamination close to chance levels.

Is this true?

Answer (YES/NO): YES